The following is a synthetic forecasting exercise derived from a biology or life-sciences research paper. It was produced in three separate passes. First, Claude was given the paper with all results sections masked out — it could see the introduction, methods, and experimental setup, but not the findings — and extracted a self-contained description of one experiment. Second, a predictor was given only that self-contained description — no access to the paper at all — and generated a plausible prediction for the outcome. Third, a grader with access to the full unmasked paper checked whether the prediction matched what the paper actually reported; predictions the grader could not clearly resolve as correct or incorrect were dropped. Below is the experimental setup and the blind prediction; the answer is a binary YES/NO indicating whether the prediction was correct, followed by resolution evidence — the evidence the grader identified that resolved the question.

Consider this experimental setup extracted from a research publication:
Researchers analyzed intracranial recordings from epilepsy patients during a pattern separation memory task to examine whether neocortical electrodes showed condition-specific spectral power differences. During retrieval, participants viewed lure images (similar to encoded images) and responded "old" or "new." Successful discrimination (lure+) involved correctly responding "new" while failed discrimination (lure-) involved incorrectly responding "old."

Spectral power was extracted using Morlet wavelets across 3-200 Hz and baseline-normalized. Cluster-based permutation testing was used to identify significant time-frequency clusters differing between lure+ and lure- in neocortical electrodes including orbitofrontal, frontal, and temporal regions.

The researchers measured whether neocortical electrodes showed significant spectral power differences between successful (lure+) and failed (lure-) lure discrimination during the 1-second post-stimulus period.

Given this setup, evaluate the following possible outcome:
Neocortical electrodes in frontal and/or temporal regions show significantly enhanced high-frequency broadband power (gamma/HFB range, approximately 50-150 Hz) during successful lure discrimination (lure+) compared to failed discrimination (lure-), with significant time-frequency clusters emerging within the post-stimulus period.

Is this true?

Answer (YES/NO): NO